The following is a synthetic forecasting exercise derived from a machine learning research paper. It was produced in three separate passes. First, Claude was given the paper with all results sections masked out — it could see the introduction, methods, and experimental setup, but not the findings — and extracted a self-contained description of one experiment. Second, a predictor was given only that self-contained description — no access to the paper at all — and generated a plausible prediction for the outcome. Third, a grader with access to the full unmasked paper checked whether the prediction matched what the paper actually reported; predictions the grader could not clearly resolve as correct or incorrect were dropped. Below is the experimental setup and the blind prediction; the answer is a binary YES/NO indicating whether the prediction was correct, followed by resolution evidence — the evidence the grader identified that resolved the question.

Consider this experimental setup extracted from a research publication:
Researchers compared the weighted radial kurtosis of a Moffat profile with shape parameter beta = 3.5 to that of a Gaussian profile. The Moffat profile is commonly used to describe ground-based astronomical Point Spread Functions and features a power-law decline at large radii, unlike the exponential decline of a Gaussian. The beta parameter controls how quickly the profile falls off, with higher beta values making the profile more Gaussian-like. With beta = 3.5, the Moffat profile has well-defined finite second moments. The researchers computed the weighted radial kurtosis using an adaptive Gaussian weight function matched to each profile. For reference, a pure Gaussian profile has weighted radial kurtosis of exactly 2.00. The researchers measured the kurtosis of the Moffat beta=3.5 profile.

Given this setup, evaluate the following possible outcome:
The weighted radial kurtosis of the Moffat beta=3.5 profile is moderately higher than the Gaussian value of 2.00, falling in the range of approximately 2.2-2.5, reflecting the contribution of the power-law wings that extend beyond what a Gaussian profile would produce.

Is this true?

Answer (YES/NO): NO